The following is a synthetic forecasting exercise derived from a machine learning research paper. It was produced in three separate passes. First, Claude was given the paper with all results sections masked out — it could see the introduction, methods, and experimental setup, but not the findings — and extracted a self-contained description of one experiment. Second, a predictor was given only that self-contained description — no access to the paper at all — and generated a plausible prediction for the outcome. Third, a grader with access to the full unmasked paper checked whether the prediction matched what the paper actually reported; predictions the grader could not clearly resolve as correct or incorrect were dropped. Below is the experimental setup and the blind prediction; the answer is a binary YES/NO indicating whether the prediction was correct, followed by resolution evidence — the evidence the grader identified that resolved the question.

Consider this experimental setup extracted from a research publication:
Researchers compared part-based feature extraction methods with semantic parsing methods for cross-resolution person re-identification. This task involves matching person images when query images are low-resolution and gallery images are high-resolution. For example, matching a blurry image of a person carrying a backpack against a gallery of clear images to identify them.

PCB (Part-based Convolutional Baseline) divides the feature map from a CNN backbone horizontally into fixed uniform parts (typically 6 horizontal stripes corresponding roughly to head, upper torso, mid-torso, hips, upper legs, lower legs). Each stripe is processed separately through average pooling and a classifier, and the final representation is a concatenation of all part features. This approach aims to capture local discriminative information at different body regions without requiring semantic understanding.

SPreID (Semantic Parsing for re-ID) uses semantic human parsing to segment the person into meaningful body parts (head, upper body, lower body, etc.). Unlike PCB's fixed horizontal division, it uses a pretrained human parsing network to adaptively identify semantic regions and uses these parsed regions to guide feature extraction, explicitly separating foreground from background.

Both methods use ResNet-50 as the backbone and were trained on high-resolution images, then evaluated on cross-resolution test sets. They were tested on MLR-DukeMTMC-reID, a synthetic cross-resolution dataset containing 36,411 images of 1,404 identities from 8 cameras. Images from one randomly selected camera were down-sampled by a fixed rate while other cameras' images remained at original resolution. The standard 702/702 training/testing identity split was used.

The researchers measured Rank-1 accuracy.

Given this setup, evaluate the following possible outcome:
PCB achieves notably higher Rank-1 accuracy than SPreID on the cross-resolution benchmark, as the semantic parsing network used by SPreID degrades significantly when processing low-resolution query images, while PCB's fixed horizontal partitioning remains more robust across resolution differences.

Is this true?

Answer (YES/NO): NO